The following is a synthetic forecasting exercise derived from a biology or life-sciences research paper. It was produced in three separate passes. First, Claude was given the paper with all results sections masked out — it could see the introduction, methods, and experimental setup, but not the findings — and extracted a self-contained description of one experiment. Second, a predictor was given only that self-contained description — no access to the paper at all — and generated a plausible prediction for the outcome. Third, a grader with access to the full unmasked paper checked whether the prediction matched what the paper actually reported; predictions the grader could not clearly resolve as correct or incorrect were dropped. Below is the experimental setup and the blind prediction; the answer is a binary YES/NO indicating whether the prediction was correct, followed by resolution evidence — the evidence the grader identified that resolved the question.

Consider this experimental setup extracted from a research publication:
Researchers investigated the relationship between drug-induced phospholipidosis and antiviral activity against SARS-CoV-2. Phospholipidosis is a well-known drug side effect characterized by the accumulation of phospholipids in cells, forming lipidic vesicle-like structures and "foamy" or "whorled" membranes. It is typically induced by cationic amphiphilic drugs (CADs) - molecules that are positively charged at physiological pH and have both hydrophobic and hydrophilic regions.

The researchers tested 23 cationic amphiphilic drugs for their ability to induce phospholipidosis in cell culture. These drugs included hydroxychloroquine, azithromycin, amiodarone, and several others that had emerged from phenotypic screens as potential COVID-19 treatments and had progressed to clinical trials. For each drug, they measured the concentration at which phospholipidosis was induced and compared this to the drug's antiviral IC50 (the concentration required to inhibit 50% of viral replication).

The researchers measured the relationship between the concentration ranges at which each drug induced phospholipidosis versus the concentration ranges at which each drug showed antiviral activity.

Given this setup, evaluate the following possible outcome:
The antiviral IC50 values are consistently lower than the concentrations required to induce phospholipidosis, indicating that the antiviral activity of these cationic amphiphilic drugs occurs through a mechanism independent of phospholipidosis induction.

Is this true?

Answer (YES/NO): NO